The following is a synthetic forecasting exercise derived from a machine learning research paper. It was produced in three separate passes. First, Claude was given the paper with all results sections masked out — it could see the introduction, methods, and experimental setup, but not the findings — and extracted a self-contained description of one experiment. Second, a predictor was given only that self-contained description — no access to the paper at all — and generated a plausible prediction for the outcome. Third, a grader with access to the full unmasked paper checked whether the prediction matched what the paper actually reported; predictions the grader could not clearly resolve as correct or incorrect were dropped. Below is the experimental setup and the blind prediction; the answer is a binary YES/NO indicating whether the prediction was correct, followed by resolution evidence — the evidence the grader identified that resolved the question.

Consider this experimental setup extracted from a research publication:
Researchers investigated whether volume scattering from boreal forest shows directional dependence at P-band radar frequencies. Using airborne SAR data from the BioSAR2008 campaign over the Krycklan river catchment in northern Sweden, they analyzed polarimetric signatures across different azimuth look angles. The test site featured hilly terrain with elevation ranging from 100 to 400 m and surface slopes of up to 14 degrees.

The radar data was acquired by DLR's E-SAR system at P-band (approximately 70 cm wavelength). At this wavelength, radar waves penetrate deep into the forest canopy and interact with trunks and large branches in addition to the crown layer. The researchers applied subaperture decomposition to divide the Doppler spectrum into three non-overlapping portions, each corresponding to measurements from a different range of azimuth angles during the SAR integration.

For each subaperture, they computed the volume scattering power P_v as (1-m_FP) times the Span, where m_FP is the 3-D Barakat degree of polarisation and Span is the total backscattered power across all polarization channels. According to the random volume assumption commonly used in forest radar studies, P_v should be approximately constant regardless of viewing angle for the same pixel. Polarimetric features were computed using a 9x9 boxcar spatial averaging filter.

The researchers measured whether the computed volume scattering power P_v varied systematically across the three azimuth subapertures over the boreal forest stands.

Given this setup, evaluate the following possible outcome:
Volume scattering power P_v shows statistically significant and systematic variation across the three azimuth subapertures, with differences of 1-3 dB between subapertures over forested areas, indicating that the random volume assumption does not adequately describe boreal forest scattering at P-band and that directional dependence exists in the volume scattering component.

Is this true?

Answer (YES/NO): NO